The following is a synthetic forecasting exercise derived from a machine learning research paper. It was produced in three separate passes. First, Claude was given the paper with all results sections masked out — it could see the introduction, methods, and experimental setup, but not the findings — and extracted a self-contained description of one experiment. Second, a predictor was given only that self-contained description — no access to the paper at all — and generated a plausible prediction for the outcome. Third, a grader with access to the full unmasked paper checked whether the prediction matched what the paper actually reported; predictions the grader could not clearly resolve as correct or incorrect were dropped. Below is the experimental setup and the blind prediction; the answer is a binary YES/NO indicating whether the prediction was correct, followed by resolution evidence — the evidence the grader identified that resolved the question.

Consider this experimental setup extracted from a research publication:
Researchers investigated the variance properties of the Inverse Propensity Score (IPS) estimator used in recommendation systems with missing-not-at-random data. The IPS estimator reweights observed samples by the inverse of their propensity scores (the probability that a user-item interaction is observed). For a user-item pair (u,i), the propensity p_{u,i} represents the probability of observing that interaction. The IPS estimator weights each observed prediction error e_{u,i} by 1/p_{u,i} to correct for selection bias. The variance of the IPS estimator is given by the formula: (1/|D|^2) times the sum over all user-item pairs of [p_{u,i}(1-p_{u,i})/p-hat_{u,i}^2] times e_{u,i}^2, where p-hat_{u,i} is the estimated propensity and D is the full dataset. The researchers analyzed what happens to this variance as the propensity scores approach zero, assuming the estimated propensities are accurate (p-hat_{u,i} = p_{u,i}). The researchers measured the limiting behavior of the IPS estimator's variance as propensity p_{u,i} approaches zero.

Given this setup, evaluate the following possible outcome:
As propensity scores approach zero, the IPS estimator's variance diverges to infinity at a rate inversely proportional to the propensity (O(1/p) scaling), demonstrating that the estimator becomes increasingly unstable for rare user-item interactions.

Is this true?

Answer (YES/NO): YES